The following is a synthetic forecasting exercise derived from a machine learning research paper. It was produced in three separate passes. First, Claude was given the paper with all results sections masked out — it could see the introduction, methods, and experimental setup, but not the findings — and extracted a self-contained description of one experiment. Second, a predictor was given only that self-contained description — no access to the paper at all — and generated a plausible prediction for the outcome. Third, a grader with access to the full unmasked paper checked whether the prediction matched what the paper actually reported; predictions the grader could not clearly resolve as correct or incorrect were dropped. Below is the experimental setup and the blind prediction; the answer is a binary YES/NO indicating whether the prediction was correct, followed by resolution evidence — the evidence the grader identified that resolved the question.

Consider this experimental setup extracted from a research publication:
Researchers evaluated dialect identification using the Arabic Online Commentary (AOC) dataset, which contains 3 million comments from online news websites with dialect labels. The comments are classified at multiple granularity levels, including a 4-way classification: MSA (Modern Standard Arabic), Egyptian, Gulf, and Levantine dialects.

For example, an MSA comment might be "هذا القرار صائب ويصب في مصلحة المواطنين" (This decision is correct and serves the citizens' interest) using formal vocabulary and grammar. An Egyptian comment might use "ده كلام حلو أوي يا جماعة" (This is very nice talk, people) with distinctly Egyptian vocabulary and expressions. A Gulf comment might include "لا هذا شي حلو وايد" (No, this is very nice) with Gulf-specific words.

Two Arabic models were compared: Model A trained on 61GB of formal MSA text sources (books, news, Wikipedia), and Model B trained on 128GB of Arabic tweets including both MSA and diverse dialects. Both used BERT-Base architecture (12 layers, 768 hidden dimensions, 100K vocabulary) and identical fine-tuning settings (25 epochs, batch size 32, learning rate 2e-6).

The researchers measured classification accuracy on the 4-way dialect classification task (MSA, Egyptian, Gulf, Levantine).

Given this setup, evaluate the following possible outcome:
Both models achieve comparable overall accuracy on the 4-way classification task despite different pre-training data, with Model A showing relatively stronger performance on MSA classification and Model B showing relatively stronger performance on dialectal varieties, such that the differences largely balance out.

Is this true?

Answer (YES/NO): NO